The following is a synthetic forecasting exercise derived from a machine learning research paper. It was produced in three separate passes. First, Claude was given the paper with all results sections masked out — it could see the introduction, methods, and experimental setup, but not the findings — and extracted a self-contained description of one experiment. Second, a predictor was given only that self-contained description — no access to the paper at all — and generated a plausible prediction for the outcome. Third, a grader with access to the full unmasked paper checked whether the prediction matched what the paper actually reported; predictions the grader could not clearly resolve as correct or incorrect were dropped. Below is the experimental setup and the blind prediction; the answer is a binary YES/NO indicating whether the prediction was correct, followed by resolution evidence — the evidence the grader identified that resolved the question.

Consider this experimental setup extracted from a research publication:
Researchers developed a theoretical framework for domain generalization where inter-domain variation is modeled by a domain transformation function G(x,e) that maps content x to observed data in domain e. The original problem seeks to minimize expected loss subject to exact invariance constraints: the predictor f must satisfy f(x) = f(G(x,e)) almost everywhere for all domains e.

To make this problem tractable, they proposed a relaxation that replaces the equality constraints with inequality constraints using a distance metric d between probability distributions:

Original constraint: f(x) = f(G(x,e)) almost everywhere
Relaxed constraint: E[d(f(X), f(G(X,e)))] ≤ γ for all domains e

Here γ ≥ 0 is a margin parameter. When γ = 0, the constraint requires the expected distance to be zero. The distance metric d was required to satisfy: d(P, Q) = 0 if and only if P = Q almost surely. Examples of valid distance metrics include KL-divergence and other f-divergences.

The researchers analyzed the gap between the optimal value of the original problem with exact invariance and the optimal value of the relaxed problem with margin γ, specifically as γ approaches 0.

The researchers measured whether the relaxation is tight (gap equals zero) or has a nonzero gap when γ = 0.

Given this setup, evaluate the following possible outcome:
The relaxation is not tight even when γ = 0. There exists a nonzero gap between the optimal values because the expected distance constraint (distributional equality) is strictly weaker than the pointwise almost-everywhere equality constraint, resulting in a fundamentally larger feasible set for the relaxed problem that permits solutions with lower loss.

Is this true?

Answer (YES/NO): NO